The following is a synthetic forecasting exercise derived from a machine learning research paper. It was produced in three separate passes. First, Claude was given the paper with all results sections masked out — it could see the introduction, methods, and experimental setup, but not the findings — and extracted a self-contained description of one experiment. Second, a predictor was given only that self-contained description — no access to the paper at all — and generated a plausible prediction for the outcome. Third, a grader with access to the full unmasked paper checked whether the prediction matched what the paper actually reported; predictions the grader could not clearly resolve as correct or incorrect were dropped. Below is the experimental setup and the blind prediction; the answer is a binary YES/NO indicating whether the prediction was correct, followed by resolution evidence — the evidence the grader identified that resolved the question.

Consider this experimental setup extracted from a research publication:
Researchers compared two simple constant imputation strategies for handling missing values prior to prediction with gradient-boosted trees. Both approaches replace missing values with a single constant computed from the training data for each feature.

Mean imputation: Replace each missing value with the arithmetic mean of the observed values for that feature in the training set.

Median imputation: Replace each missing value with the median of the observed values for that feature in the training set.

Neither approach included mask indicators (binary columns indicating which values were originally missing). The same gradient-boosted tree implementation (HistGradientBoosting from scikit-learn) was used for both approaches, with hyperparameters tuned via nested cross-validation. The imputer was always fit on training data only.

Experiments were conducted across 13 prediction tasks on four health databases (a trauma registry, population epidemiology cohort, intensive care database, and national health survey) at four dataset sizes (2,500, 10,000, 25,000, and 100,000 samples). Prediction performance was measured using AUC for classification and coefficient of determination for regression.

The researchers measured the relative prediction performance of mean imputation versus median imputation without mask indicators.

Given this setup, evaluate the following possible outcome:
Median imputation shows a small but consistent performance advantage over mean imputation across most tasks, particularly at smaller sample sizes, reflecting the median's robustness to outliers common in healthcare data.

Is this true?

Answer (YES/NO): NO